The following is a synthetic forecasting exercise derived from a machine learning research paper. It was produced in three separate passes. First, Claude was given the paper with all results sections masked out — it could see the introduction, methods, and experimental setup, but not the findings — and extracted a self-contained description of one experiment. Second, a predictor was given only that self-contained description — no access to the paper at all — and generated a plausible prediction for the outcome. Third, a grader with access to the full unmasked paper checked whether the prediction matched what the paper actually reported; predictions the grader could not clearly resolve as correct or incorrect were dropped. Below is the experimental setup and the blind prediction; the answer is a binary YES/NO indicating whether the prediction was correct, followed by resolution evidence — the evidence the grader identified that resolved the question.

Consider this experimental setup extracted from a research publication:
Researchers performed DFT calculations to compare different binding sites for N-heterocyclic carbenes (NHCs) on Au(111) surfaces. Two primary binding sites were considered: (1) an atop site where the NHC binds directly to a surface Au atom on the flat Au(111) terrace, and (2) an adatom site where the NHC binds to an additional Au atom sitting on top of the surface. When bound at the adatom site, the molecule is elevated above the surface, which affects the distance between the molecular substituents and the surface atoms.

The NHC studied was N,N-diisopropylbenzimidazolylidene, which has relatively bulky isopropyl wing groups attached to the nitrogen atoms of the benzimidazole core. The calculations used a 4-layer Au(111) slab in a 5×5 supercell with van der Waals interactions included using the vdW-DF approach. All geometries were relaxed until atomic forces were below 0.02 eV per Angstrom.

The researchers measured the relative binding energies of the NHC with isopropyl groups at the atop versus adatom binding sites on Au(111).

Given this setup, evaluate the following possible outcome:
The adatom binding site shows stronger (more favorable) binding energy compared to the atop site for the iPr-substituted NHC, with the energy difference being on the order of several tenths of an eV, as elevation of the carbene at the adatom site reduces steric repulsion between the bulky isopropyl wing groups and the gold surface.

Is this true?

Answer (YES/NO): YES